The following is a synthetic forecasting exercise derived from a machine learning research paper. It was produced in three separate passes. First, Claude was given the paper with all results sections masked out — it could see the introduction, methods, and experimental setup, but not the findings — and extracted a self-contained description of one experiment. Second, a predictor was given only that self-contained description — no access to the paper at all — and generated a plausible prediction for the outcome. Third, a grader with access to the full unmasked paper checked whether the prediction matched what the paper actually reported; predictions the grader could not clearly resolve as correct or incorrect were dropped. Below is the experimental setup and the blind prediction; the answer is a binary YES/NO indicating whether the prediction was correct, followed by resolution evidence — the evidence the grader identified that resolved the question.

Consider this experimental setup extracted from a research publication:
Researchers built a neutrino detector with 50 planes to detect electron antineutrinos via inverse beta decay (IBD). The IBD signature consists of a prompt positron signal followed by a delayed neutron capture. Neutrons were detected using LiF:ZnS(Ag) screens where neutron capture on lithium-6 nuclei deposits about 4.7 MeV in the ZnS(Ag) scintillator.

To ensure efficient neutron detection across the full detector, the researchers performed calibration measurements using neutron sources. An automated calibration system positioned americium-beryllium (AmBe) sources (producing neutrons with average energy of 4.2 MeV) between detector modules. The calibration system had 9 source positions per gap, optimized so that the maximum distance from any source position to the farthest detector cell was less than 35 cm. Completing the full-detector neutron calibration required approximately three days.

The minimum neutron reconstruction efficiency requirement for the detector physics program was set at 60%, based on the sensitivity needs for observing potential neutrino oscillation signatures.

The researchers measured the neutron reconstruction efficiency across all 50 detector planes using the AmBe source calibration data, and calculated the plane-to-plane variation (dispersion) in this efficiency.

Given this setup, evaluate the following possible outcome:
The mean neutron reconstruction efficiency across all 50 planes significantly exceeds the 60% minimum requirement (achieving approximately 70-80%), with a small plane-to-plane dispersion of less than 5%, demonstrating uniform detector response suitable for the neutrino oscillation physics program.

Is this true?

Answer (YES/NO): NO